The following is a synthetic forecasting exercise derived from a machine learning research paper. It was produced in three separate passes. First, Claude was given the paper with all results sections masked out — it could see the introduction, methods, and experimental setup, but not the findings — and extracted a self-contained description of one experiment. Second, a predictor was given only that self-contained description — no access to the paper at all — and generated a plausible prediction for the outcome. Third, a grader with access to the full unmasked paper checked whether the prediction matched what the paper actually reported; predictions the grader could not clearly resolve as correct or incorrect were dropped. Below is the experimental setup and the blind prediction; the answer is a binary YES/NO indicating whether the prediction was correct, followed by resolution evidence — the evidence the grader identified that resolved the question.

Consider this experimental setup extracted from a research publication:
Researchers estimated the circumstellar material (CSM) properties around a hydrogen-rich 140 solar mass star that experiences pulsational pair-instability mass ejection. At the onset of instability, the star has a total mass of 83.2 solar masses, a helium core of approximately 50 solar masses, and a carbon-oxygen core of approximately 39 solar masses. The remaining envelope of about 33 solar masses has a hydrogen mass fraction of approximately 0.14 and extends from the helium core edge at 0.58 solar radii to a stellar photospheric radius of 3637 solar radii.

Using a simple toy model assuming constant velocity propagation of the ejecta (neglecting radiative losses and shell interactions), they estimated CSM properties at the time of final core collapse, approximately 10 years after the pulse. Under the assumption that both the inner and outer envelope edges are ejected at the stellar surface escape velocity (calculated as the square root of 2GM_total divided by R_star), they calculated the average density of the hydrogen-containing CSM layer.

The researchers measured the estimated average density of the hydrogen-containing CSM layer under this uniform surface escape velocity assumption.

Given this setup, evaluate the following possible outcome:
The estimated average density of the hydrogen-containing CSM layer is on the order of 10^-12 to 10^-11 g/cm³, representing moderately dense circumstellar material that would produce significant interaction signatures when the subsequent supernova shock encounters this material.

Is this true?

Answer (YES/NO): YES